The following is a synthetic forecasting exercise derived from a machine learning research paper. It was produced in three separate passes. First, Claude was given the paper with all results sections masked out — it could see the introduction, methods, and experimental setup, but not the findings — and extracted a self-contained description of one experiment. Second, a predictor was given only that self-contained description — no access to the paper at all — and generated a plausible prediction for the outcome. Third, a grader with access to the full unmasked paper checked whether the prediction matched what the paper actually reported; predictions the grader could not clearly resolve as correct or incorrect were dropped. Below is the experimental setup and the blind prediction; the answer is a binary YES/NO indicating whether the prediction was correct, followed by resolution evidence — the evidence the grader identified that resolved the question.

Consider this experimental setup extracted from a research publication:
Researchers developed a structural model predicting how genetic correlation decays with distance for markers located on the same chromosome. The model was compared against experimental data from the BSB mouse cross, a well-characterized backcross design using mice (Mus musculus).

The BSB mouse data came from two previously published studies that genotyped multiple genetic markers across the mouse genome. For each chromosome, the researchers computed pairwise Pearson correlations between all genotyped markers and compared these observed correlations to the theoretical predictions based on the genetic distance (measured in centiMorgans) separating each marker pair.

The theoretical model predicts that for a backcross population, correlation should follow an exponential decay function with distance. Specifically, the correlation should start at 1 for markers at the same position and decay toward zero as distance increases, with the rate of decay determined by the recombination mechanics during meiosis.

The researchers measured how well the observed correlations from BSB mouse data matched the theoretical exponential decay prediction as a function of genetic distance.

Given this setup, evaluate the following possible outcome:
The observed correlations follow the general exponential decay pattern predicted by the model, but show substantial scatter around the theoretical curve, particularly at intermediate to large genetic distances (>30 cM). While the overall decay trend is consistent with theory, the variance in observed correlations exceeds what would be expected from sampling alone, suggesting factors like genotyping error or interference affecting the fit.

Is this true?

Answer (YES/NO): NO